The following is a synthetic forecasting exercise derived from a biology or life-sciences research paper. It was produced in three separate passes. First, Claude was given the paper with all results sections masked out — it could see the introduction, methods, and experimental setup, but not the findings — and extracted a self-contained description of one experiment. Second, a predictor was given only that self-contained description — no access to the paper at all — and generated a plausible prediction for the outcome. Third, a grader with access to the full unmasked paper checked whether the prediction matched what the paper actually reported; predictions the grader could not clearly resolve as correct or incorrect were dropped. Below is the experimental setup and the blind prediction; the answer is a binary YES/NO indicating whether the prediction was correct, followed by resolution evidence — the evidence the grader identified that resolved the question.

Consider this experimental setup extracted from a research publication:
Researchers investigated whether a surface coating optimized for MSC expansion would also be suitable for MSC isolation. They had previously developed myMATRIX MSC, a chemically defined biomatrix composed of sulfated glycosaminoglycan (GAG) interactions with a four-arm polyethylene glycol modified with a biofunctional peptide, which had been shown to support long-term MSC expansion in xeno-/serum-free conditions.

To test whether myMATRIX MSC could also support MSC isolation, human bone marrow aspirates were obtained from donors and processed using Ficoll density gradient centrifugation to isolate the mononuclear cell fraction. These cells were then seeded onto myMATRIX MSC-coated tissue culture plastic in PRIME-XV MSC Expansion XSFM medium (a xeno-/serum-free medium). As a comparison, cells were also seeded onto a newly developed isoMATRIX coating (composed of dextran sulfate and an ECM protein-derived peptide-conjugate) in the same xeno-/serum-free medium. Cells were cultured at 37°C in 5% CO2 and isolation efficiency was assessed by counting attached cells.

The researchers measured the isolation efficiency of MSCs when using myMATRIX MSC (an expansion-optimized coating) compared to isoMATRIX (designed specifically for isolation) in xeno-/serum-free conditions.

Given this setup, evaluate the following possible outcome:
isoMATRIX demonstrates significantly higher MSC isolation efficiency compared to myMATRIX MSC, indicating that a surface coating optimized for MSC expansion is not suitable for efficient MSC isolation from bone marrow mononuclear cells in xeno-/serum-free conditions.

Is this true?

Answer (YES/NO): YES